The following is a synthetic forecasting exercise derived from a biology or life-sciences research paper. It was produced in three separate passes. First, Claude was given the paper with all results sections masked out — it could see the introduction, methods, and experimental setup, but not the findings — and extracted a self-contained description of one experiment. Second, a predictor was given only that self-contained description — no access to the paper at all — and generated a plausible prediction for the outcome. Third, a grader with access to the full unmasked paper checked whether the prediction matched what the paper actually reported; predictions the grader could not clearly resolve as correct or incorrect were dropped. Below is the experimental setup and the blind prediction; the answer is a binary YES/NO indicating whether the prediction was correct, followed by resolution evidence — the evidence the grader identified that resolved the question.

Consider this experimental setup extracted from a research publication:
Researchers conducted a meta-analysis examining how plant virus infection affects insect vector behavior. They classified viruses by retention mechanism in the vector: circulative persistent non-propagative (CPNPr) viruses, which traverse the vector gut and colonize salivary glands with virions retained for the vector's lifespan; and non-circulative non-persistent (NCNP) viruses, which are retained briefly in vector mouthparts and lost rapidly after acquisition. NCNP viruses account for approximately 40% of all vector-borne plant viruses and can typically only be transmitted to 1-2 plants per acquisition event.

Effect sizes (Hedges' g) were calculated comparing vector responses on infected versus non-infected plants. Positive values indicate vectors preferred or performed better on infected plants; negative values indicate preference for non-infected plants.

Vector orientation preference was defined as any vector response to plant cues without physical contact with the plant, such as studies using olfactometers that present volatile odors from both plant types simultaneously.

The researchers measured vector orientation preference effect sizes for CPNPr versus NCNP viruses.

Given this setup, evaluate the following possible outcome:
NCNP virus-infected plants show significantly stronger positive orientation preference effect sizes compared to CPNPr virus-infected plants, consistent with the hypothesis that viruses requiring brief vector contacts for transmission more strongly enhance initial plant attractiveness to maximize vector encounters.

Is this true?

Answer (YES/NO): NO